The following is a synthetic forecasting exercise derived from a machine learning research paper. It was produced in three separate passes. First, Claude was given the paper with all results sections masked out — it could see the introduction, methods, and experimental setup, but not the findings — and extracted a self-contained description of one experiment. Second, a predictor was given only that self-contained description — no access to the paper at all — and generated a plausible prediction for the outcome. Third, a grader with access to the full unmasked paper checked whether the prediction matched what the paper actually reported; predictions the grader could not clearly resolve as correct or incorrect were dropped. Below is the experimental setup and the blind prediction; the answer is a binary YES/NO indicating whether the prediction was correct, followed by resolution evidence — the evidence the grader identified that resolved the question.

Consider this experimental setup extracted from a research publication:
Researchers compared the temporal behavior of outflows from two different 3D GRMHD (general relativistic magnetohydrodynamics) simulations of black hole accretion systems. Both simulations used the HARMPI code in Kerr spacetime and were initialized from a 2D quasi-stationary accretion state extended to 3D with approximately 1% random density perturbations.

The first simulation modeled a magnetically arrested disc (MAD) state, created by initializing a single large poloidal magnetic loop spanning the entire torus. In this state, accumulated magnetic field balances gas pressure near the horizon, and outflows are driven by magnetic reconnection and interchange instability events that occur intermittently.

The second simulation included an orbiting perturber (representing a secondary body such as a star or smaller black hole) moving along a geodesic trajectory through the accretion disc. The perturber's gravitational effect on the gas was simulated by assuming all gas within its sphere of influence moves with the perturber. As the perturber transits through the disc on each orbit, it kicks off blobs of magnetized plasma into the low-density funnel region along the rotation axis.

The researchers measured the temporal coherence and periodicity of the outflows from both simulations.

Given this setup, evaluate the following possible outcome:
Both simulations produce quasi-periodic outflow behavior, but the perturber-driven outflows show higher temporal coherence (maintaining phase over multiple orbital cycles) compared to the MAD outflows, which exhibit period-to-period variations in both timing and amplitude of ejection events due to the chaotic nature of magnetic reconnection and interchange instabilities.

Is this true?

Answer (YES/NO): NO